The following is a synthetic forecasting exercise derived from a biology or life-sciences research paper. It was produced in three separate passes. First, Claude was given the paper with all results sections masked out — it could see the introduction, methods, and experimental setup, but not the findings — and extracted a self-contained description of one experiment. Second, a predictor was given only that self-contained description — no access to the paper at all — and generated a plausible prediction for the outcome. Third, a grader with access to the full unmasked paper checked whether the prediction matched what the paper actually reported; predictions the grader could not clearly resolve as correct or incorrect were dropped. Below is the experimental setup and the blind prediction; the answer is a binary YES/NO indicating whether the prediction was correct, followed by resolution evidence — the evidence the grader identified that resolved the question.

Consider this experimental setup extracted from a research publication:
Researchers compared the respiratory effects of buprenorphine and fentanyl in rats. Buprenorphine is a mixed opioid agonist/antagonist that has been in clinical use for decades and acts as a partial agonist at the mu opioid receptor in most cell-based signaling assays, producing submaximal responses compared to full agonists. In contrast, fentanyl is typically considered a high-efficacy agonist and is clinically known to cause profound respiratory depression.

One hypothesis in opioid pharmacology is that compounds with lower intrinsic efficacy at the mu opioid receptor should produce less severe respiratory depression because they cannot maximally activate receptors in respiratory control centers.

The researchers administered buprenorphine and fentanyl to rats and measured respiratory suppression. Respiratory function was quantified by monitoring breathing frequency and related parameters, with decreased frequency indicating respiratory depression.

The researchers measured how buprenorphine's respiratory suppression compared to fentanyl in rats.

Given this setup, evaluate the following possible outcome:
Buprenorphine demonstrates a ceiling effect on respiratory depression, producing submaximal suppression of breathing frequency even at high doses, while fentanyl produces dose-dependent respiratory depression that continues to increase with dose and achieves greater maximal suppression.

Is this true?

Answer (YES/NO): NO